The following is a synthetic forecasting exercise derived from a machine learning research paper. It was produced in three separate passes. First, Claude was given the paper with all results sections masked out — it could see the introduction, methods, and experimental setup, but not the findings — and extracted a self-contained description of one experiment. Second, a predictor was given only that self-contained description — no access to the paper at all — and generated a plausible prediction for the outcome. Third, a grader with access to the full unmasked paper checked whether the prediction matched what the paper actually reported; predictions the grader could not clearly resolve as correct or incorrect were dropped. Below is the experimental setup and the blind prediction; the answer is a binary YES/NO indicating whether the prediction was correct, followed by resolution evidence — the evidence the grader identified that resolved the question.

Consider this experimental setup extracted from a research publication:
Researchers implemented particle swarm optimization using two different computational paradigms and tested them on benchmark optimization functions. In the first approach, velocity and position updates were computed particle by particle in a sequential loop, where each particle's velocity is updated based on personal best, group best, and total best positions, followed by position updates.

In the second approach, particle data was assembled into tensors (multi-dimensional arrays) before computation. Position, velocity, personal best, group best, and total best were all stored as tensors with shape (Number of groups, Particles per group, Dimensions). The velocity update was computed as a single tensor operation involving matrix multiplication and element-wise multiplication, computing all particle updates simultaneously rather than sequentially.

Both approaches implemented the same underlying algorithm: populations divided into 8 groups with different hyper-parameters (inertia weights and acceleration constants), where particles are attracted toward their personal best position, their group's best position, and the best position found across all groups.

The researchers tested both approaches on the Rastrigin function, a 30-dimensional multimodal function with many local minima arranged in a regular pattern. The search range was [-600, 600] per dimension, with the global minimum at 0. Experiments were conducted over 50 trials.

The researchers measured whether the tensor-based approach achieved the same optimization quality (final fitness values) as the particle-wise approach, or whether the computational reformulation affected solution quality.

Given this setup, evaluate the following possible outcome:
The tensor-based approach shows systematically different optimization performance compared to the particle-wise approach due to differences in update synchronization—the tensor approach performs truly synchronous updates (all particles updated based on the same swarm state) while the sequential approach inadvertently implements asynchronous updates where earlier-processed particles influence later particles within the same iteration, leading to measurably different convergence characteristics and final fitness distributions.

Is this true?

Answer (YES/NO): NO